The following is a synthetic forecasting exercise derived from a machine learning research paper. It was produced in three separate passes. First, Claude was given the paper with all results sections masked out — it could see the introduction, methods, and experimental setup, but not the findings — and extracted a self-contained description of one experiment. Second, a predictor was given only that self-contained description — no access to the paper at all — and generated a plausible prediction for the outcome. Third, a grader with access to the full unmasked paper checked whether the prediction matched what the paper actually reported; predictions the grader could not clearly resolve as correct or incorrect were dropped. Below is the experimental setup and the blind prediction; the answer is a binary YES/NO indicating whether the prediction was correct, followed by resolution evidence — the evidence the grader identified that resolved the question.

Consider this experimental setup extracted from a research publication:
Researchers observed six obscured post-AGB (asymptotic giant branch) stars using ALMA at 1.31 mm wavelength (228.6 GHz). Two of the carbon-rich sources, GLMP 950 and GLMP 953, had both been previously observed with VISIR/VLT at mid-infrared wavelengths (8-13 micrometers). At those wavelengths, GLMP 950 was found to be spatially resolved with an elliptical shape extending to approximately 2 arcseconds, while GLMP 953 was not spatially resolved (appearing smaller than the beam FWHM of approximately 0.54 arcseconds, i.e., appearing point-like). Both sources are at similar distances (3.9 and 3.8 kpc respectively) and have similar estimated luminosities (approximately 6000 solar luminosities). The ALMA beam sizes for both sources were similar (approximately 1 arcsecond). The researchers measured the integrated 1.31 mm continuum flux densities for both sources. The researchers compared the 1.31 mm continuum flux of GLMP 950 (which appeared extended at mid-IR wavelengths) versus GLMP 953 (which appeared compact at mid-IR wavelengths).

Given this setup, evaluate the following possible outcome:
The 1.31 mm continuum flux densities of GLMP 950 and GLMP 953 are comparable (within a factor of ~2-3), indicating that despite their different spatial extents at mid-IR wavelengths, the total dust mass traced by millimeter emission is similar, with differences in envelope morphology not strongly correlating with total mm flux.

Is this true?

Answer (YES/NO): NO